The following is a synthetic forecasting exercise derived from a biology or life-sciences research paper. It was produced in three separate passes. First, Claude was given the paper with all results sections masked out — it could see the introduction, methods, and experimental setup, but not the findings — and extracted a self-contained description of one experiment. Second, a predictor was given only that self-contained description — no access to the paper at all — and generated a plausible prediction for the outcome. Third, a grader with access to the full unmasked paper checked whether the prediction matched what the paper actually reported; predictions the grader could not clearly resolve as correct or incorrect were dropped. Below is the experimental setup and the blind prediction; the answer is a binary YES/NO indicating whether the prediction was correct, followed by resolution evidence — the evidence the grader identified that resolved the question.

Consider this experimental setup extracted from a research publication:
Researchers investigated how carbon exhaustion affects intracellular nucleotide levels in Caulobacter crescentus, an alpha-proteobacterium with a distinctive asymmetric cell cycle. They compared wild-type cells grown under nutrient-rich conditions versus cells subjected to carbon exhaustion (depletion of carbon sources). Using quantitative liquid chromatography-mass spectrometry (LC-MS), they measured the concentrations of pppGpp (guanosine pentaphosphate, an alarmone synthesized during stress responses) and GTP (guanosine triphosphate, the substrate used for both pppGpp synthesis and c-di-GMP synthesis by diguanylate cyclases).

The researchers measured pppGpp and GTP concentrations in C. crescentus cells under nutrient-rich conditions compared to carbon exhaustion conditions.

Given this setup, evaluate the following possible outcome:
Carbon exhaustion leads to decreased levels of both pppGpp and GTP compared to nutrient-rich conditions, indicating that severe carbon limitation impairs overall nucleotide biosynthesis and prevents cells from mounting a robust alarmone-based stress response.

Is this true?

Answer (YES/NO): NO